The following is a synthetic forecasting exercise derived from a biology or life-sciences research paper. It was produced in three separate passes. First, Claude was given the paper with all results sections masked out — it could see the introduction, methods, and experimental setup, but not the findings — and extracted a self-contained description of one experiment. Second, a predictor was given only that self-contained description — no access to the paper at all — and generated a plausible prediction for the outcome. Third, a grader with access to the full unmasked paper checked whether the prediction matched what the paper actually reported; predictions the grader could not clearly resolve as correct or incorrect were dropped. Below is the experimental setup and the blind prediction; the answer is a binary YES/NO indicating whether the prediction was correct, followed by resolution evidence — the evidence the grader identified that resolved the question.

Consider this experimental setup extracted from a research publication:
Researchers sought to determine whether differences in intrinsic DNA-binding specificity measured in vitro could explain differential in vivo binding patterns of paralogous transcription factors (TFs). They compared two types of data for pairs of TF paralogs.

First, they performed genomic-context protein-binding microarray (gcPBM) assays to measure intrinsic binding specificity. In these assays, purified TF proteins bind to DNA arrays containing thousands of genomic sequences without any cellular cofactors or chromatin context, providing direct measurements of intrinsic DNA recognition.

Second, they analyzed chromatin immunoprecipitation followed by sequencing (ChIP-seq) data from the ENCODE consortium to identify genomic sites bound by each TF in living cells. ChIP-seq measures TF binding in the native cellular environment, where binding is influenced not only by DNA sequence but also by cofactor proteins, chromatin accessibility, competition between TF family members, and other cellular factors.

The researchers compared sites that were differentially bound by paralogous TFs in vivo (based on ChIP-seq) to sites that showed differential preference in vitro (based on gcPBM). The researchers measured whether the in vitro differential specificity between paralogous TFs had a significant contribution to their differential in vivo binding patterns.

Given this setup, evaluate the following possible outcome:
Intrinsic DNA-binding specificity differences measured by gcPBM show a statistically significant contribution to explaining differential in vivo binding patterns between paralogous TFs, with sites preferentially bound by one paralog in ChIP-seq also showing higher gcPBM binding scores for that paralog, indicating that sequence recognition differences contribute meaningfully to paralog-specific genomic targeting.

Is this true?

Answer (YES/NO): YES